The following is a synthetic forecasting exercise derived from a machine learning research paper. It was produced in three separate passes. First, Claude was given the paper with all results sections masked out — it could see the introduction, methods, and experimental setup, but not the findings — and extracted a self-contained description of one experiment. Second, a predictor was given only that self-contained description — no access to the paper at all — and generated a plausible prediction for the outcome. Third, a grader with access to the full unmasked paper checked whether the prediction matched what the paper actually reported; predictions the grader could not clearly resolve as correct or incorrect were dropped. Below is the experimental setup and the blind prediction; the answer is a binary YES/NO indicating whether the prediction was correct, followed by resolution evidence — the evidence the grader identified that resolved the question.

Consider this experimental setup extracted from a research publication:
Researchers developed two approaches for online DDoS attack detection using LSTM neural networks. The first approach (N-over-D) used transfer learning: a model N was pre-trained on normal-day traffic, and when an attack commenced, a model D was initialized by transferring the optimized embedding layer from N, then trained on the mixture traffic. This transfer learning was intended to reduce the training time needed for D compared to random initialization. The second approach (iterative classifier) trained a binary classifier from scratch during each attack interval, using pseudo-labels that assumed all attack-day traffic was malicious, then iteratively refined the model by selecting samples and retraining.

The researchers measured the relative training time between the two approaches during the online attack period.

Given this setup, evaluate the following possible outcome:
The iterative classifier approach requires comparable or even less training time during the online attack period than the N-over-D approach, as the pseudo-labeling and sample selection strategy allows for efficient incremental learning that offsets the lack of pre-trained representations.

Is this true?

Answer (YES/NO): NO